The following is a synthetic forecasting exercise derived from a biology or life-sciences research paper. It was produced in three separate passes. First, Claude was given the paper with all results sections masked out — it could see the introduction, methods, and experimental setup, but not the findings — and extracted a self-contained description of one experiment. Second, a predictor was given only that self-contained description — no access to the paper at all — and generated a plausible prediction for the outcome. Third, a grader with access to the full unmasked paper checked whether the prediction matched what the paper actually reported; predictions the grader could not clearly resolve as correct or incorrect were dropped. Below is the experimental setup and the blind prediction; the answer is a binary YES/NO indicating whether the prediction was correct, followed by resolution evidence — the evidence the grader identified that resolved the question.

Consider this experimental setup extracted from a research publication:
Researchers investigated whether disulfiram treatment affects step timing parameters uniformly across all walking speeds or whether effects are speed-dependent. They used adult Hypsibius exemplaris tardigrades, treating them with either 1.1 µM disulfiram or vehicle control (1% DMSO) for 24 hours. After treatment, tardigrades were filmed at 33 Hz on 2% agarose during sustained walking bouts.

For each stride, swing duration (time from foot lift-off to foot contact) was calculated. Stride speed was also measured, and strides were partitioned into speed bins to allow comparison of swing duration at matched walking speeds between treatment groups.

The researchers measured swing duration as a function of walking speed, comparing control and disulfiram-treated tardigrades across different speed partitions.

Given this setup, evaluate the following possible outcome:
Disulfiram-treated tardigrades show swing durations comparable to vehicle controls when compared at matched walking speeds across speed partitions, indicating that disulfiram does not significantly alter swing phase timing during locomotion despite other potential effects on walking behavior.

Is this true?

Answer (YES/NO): NO